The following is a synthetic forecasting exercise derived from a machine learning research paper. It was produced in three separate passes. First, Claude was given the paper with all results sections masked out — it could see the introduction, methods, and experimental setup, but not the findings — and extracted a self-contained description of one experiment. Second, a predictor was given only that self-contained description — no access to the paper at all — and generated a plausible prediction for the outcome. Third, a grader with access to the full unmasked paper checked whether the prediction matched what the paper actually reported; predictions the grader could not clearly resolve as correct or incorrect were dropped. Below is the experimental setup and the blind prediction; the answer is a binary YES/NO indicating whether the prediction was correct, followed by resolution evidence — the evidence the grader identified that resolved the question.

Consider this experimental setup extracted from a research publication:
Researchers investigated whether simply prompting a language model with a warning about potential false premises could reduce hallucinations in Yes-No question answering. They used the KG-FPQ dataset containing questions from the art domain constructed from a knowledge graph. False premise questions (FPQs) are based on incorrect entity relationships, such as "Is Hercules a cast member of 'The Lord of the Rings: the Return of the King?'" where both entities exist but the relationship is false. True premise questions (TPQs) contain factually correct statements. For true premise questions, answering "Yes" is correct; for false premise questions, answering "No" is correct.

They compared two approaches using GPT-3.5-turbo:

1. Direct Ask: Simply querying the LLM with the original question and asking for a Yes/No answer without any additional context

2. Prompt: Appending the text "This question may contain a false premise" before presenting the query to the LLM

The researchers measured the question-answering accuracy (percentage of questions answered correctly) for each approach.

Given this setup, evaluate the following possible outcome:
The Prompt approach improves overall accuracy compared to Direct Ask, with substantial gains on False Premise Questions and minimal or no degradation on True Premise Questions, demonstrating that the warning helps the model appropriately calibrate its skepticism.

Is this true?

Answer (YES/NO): NO